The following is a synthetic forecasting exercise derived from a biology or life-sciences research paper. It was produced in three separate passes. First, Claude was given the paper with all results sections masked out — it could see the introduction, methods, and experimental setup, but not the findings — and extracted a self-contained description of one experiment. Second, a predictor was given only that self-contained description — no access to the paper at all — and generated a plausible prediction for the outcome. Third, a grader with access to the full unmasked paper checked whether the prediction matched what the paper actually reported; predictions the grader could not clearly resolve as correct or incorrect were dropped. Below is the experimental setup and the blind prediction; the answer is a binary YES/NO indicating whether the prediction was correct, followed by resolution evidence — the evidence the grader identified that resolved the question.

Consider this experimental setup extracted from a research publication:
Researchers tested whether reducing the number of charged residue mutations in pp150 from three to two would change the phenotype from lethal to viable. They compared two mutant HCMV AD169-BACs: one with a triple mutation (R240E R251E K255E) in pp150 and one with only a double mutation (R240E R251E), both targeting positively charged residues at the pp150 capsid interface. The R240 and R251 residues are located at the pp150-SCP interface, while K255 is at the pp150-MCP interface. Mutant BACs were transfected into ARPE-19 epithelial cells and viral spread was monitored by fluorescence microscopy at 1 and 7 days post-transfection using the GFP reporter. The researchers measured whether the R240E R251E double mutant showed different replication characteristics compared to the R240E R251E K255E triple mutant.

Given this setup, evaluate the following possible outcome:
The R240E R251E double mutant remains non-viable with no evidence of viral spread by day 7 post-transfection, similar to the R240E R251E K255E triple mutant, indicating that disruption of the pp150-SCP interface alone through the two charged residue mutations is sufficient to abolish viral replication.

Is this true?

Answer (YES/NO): NO